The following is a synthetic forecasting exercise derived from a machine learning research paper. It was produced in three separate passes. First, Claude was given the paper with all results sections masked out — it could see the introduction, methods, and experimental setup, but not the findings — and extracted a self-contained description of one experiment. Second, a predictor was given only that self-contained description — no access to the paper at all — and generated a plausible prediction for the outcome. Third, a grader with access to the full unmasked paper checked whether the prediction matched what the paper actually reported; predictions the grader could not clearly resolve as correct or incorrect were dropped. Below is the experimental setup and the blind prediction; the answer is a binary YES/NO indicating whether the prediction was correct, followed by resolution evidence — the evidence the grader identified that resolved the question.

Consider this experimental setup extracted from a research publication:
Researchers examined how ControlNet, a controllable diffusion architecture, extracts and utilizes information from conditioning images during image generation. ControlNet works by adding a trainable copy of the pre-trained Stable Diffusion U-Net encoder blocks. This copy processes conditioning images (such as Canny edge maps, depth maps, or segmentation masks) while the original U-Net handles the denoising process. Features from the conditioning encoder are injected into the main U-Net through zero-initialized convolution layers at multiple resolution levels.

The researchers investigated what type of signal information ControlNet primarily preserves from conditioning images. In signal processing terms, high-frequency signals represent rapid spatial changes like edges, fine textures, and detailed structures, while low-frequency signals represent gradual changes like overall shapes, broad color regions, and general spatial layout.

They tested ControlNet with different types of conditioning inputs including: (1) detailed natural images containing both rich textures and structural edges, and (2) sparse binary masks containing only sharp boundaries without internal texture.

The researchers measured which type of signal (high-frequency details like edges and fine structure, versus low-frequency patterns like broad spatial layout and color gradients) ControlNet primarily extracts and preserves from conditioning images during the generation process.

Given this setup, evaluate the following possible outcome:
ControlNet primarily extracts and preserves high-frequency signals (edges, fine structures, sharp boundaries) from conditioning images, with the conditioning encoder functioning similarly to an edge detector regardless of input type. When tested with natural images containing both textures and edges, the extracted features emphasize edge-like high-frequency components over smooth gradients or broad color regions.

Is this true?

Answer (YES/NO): YES